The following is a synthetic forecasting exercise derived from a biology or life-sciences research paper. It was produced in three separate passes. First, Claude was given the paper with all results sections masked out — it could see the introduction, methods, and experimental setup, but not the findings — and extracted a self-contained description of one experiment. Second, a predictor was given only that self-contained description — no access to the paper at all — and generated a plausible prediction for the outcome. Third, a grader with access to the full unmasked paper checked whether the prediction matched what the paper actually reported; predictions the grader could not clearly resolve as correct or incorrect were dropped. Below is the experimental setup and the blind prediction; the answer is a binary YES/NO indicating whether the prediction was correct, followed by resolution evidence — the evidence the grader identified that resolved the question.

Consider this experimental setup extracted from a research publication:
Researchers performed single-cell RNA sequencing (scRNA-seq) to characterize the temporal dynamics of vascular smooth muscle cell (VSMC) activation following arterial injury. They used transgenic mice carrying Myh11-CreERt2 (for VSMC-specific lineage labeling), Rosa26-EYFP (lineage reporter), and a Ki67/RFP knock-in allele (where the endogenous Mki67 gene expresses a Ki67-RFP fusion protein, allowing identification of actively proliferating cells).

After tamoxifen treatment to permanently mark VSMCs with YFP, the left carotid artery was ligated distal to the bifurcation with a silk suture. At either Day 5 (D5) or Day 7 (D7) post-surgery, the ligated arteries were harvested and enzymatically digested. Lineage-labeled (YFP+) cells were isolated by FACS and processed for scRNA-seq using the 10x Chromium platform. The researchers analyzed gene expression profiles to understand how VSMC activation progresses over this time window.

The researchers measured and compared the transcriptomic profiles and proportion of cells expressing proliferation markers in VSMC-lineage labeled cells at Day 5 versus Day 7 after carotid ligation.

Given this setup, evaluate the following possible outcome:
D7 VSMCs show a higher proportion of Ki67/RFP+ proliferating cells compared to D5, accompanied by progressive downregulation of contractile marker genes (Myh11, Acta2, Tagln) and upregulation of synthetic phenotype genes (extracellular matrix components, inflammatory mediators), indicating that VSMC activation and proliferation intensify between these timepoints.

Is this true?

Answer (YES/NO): NO